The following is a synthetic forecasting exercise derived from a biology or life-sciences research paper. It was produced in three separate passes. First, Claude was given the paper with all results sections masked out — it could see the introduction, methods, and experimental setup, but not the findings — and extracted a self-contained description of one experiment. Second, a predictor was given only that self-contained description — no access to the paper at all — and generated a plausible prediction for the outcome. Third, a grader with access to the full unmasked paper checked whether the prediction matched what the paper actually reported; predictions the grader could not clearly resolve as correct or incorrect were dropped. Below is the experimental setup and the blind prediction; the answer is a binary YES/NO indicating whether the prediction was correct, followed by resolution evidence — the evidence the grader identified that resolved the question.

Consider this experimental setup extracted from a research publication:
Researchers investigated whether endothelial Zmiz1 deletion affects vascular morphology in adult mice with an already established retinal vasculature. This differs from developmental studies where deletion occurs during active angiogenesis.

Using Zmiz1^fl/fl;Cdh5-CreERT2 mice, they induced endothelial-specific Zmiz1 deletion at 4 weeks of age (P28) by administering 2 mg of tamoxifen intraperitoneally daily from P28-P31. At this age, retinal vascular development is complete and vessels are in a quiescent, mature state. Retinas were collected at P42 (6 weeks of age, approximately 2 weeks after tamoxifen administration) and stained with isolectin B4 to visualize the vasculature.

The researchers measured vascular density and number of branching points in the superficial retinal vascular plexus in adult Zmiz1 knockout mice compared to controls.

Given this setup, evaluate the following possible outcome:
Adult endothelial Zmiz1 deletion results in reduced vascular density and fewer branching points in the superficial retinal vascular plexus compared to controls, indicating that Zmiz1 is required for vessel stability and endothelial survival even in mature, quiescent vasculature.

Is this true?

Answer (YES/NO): NO